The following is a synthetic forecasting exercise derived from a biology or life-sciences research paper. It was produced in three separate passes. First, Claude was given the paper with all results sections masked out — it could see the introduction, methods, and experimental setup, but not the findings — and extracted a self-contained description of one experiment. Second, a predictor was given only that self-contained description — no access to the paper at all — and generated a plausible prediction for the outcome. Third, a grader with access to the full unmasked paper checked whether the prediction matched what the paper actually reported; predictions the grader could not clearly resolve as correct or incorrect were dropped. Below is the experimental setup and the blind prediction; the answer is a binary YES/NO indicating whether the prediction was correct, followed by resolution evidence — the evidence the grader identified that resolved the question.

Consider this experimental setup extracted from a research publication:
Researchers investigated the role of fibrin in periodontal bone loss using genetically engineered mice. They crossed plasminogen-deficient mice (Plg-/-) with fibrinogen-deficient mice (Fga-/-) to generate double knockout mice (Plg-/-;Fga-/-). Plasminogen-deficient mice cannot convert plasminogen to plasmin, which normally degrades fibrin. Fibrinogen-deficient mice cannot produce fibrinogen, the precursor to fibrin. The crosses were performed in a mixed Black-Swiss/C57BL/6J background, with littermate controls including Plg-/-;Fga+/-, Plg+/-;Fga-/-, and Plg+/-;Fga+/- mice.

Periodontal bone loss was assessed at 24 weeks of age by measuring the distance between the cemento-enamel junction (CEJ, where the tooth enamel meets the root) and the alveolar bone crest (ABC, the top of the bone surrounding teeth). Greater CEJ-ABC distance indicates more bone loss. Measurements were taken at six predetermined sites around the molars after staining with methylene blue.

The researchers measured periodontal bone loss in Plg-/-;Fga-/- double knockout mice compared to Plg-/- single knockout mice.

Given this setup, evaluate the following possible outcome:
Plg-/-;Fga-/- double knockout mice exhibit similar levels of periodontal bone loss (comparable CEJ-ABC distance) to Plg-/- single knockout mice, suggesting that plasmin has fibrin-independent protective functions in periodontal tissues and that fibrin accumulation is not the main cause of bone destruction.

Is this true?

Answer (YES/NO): NO